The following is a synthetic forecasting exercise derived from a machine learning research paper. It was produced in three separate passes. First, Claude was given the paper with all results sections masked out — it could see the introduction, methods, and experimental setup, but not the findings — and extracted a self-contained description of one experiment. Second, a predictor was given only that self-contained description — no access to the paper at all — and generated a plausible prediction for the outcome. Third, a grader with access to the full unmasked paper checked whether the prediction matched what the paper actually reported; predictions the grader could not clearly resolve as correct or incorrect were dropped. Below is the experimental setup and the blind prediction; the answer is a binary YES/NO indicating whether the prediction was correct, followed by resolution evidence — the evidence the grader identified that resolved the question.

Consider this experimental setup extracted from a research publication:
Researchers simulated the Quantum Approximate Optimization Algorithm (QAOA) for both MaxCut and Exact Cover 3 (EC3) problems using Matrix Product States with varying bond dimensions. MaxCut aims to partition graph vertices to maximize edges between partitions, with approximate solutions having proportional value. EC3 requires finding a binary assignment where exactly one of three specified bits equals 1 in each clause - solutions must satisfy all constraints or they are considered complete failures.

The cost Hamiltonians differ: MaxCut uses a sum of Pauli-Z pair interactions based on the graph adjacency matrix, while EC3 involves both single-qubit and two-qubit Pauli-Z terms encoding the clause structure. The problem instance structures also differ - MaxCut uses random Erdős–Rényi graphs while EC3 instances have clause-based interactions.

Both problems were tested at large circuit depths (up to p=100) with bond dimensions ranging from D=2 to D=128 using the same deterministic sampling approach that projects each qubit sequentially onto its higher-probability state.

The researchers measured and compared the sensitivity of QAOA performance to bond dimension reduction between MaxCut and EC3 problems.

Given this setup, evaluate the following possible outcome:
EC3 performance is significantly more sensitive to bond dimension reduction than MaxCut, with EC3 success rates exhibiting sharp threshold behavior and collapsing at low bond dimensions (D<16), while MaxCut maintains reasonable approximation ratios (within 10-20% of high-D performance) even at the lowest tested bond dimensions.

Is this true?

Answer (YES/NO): NO